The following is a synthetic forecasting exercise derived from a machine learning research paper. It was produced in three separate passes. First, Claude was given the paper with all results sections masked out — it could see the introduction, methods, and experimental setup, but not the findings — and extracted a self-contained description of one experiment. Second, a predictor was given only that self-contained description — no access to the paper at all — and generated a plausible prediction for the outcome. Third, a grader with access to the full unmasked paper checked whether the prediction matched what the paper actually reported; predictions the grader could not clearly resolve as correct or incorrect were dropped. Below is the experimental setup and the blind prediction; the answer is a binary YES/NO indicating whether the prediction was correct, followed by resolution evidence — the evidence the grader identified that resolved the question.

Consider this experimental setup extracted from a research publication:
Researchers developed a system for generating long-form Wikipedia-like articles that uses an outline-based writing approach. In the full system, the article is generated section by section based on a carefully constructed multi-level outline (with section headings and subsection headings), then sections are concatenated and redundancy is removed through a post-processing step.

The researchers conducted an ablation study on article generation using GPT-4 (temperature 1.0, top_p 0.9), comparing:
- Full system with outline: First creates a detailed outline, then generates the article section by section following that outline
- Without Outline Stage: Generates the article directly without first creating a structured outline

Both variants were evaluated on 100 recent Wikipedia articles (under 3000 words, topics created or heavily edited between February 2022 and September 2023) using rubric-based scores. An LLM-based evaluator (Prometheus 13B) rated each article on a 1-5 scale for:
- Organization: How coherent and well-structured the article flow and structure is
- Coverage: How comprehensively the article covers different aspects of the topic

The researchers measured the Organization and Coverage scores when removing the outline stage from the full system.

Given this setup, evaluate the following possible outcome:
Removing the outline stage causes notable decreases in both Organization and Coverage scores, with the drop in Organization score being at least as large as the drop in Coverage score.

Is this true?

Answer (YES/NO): NO